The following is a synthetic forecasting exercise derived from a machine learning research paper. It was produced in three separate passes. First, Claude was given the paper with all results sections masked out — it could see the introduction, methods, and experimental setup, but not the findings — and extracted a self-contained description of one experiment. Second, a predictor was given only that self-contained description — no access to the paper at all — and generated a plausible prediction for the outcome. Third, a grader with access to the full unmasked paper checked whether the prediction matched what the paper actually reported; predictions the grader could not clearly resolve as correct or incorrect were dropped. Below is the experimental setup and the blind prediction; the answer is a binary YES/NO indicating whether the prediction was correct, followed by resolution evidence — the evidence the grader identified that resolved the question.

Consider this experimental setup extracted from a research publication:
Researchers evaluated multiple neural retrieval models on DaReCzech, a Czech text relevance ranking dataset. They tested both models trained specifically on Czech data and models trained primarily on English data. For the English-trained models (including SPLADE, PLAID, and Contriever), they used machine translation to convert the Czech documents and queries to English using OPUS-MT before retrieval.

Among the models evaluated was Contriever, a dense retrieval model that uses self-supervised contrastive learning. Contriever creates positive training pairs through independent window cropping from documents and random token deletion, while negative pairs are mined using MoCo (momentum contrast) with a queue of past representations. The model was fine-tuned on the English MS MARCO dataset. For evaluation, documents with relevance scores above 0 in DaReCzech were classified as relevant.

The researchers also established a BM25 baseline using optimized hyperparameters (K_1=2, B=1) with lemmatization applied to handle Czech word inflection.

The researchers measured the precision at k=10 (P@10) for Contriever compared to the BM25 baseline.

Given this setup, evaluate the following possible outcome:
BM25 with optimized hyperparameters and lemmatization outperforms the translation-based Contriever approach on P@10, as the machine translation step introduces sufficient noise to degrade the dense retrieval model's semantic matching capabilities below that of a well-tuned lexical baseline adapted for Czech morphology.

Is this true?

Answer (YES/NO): YES